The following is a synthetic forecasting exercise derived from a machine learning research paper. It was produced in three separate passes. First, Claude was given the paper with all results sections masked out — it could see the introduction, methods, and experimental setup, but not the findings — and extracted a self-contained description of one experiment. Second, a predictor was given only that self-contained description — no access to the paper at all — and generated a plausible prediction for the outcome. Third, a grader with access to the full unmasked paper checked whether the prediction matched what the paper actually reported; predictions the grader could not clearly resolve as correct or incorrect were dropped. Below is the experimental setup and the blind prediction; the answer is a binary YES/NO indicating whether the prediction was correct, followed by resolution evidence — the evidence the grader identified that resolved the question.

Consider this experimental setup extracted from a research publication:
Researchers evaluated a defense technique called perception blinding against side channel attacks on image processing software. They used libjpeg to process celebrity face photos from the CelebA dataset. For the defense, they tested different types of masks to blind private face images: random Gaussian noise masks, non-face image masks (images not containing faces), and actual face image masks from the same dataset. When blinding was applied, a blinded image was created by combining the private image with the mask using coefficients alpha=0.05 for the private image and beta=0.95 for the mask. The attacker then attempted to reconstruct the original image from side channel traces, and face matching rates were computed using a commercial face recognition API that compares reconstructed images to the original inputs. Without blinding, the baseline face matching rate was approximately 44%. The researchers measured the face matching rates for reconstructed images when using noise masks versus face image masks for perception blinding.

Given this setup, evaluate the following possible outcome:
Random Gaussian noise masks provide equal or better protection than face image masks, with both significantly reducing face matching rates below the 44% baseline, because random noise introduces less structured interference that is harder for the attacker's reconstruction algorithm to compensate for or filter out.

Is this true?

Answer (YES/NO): NO